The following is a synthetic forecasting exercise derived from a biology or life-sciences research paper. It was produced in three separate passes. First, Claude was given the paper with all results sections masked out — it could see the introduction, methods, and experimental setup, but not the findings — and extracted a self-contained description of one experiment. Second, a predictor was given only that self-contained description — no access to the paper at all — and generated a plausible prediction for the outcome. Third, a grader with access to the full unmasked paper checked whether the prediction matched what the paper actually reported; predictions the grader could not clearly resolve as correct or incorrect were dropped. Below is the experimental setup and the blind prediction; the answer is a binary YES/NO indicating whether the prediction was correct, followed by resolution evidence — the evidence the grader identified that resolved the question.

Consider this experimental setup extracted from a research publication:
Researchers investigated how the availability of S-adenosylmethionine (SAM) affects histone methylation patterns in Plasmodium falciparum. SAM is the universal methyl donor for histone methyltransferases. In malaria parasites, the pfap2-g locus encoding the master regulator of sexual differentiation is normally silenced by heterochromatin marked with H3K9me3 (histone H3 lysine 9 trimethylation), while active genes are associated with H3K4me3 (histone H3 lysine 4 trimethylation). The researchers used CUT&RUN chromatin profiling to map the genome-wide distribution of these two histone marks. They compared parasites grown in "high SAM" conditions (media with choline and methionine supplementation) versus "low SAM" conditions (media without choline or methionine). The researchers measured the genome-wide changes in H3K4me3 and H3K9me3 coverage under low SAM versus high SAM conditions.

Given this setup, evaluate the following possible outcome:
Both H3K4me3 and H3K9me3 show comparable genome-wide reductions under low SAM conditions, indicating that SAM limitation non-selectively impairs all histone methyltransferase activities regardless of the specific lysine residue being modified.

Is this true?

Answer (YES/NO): NO